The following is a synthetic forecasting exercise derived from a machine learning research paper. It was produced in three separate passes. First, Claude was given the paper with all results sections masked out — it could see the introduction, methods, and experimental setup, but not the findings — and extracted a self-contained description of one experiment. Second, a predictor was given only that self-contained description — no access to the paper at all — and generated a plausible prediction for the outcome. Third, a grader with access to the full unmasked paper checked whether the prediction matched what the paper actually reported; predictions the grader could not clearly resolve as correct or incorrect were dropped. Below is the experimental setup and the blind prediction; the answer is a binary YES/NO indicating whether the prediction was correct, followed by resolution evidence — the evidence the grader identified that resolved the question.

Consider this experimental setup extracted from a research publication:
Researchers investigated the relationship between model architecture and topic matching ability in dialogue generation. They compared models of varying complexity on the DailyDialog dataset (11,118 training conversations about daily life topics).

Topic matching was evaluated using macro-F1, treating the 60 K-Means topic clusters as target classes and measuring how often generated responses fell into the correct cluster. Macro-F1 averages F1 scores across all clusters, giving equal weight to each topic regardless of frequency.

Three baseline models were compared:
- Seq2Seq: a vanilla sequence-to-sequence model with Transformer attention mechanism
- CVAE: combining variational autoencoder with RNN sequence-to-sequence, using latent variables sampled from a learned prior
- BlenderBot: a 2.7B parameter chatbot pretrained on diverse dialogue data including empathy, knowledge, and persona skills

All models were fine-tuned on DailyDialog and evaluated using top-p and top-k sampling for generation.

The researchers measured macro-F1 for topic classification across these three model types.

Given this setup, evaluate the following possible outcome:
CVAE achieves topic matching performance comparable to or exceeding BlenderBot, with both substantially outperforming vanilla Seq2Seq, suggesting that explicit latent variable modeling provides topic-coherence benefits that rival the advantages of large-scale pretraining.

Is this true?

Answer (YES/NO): NO